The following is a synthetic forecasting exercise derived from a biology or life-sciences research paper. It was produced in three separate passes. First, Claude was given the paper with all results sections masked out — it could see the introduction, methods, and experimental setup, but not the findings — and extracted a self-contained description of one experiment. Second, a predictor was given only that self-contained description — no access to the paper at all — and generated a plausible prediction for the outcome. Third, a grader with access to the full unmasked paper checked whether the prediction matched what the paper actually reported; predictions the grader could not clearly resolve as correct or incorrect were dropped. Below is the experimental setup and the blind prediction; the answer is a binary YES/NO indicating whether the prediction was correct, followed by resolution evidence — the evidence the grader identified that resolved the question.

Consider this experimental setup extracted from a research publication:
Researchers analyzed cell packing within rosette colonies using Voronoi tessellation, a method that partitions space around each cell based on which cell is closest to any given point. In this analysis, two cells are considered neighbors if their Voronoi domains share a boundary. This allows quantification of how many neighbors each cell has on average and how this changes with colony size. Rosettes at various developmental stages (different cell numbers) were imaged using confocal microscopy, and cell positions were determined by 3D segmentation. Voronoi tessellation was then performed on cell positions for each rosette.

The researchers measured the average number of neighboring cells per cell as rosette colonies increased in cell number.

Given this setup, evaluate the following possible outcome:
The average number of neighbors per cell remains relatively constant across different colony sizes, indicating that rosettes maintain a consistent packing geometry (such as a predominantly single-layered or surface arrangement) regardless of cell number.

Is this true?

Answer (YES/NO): NO